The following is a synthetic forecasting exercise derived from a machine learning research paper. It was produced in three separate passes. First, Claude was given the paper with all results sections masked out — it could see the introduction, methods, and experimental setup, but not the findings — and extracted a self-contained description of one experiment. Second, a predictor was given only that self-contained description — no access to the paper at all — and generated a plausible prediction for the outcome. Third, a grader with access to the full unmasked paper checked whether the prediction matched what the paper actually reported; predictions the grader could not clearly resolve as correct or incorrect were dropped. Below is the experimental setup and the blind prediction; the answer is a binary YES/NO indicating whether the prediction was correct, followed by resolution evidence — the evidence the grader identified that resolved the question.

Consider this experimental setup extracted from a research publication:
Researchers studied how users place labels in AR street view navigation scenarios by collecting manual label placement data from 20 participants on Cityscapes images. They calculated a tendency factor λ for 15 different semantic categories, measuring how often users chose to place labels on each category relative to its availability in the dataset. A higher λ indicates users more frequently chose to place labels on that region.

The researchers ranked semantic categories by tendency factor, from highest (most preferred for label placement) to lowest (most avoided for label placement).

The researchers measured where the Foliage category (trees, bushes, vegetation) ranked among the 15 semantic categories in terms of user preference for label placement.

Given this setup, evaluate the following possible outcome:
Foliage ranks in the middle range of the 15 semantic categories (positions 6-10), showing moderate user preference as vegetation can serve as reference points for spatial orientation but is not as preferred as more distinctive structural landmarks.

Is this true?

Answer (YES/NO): NO